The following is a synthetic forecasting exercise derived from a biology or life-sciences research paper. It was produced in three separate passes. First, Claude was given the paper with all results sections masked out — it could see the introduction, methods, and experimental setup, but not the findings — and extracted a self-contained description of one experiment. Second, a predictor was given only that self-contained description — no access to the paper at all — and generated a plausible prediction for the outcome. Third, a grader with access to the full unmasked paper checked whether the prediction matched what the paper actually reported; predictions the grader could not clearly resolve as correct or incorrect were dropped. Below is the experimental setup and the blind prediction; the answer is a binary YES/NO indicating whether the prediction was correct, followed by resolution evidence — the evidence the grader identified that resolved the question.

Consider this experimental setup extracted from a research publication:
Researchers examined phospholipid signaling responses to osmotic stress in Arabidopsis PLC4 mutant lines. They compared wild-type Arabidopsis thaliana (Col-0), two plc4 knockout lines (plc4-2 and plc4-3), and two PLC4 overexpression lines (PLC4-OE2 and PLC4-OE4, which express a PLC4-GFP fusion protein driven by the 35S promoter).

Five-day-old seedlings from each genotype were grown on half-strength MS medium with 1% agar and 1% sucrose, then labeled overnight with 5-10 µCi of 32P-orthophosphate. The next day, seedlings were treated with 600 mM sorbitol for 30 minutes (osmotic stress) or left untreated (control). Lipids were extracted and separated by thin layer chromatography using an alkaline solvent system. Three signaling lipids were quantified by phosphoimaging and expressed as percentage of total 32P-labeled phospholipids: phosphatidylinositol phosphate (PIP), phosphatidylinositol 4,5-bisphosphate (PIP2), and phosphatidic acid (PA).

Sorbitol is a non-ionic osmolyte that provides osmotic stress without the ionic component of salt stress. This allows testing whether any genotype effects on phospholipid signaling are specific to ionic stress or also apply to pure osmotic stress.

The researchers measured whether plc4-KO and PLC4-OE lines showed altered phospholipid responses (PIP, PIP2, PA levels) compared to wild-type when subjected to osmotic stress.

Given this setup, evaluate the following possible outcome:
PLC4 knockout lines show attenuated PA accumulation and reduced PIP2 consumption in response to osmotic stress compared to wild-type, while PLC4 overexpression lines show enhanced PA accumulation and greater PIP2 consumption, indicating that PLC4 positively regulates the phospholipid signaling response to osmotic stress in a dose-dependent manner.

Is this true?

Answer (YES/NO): NO